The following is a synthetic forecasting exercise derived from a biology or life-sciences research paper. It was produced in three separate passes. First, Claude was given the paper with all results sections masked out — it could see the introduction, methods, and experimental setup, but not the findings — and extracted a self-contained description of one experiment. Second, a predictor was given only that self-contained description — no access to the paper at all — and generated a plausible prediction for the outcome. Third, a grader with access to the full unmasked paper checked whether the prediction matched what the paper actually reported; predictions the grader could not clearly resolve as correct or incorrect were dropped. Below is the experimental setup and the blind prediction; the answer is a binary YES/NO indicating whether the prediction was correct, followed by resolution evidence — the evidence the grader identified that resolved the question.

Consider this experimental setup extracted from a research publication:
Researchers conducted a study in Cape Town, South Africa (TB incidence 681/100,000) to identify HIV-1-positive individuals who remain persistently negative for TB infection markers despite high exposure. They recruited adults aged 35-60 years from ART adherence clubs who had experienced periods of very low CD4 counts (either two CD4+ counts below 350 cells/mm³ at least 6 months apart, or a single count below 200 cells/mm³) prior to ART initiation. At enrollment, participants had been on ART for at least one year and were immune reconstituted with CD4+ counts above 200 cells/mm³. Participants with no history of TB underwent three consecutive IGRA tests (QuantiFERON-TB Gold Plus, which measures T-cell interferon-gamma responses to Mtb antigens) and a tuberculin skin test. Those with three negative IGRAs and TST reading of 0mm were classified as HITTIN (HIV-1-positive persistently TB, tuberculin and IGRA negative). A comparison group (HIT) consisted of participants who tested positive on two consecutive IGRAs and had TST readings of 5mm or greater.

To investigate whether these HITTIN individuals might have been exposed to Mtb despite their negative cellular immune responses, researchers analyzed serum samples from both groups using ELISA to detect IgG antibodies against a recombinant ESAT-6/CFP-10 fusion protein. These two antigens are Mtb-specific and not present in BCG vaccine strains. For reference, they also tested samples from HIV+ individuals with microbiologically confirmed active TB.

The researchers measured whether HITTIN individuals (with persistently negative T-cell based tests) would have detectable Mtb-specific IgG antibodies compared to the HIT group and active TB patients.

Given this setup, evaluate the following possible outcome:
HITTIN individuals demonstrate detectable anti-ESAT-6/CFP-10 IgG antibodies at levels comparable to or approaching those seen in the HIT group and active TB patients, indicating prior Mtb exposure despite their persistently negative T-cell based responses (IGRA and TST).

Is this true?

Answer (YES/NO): YES